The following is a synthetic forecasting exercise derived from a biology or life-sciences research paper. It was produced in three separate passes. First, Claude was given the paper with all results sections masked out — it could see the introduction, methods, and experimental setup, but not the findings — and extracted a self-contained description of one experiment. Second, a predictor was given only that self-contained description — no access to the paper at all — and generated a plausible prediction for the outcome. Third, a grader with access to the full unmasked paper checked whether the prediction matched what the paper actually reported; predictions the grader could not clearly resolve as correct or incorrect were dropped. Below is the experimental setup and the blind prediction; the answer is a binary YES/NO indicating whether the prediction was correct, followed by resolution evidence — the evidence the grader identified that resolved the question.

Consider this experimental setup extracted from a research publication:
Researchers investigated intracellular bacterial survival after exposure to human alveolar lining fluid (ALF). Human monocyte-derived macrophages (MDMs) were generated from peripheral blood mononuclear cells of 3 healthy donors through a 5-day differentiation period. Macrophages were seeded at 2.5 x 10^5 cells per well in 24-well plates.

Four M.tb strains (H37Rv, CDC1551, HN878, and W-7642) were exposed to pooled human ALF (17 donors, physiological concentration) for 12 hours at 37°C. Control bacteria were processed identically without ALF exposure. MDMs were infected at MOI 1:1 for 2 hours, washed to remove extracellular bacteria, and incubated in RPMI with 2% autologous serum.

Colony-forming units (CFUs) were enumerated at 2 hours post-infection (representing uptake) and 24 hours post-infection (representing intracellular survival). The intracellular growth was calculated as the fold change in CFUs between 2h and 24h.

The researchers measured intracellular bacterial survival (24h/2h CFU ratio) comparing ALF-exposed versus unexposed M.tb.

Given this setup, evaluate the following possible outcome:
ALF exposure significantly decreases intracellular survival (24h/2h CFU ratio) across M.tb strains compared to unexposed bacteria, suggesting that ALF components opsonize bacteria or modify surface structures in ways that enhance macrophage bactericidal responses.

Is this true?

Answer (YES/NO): NO